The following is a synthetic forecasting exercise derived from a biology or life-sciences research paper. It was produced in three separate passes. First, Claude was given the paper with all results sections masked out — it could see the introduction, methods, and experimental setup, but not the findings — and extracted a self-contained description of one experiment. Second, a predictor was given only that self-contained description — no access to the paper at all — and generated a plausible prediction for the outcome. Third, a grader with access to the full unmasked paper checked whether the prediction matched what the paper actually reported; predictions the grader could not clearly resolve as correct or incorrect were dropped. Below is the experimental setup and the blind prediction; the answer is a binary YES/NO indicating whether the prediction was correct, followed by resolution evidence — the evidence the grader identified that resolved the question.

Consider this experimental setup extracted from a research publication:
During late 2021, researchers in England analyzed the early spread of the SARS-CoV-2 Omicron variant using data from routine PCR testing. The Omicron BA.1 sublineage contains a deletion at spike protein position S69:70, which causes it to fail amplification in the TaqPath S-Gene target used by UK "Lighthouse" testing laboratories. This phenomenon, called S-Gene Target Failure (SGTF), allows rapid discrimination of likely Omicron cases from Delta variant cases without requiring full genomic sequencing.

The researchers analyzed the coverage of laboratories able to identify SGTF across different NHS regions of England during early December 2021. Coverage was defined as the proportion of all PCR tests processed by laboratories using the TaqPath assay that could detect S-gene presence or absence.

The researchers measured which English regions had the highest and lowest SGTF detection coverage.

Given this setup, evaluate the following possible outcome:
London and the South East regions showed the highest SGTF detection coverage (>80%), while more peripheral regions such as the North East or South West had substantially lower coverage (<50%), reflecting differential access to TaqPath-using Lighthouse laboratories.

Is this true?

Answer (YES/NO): NO